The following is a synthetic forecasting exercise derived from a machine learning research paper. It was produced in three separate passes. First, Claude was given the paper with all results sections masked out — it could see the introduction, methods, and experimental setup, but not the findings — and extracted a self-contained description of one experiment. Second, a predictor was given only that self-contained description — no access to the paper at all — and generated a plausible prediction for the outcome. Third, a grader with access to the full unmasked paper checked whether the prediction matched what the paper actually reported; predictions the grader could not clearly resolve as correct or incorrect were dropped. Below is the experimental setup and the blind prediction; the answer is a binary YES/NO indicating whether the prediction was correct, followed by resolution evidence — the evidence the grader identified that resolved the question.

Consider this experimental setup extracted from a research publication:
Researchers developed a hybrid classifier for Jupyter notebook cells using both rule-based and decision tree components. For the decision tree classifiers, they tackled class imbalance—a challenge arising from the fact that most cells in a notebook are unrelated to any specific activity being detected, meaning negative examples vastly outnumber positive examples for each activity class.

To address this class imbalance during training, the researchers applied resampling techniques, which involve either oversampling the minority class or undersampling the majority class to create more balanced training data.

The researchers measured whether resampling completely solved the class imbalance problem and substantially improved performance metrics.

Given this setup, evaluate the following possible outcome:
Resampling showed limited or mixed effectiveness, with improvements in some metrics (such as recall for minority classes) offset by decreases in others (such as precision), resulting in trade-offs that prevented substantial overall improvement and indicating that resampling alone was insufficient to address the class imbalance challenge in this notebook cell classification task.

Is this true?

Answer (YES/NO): NO